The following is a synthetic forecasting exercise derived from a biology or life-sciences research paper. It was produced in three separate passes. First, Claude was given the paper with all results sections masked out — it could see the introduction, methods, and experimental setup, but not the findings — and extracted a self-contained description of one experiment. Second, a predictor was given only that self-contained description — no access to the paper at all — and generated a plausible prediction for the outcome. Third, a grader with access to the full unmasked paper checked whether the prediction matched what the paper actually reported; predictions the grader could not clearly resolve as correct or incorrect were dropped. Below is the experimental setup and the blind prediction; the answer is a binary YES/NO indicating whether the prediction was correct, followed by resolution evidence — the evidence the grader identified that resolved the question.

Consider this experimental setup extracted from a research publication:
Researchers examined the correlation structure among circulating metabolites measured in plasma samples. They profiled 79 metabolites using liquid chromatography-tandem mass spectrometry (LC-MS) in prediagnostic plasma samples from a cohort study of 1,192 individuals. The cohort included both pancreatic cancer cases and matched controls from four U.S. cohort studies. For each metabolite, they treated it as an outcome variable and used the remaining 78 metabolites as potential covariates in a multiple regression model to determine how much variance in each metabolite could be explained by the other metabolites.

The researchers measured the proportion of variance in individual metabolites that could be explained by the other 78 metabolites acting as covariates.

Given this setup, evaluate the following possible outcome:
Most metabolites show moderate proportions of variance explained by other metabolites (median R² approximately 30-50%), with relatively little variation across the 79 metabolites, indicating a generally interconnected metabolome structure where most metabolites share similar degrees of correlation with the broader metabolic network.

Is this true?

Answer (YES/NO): NO